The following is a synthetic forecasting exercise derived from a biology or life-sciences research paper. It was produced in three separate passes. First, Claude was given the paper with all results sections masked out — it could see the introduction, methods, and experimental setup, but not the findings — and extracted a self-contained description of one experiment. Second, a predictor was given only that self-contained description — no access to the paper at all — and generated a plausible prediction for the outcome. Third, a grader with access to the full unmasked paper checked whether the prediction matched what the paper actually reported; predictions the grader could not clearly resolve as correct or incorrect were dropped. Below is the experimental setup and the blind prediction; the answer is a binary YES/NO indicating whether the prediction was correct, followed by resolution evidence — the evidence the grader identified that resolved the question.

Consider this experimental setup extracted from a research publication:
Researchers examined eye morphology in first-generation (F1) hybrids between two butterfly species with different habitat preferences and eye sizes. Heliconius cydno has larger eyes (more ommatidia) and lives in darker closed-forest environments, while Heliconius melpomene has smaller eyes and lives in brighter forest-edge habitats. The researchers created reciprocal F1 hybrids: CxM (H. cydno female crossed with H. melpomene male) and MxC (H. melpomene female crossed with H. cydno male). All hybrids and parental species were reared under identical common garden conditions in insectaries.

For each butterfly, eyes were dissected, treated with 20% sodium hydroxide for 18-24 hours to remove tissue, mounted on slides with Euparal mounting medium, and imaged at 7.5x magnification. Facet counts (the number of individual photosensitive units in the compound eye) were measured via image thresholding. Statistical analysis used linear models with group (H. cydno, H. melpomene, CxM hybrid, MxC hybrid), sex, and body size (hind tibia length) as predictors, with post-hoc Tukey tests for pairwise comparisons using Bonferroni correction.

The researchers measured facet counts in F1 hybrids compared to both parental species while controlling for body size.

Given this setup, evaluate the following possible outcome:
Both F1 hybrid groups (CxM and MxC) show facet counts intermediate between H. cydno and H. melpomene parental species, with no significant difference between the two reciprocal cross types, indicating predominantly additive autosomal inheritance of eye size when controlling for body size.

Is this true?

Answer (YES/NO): NO